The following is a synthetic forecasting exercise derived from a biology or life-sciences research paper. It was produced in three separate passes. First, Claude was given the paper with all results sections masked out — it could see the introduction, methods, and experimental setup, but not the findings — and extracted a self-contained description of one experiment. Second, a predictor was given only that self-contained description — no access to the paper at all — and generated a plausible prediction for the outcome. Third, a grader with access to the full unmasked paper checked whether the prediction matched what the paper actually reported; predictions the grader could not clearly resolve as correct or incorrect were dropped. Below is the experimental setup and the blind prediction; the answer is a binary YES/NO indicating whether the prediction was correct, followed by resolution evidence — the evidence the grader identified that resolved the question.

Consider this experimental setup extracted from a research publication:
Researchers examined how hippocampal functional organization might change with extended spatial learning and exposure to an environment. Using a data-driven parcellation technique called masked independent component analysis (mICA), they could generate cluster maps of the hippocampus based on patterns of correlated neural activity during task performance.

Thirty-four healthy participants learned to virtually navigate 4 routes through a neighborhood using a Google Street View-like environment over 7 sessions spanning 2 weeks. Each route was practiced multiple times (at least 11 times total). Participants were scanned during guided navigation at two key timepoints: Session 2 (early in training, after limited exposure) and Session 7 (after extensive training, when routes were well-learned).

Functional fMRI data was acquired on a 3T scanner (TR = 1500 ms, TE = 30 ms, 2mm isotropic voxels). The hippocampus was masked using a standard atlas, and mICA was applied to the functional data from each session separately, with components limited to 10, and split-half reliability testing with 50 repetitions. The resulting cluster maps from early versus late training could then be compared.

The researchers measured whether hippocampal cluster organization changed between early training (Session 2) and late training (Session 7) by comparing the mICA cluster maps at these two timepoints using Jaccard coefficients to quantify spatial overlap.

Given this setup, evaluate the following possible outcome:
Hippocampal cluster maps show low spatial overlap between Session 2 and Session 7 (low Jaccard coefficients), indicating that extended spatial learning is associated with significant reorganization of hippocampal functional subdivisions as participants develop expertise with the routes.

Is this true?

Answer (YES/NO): NO